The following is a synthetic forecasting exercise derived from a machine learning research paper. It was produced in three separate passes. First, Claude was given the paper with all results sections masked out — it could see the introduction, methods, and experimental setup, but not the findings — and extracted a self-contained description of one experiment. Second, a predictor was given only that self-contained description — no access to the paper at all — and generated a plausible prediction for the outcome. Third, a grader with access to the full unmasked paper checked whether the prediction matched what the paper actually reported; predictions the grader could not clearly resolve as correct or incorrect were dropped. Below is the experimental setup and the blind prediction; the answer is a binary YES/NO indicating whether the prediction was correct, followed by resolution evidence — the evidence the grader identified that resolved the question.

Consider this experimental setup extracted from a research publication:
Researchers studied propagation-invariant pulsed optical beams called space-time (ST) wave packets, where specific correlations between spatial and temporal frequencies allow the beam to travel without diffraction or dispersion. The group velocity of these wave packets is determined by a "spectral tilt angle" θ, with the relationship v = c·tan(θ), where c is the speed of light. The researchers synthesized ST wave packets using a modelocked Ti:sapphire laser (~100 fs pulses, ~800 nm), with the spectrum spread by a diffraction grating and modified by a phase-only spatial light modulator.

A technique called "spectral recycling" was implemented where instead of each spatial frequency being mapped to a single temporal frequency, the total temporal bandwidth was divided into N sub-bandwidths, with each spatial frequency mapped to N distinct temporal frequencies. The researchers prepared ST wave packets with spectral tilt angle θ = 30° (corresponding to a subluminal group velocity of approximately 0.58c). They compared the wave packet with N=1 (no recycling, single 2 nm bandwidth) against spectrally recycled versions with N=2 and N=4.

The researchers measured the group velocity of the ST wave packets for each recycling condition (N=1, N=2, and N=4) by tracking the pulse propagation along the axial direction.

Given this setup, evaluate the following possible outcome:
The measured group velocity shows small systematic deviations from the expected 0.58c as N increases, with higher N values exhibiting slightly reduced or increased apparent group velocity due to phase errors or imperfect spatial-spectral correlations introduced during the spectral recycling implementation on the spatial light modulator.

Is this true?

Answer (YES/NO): NO